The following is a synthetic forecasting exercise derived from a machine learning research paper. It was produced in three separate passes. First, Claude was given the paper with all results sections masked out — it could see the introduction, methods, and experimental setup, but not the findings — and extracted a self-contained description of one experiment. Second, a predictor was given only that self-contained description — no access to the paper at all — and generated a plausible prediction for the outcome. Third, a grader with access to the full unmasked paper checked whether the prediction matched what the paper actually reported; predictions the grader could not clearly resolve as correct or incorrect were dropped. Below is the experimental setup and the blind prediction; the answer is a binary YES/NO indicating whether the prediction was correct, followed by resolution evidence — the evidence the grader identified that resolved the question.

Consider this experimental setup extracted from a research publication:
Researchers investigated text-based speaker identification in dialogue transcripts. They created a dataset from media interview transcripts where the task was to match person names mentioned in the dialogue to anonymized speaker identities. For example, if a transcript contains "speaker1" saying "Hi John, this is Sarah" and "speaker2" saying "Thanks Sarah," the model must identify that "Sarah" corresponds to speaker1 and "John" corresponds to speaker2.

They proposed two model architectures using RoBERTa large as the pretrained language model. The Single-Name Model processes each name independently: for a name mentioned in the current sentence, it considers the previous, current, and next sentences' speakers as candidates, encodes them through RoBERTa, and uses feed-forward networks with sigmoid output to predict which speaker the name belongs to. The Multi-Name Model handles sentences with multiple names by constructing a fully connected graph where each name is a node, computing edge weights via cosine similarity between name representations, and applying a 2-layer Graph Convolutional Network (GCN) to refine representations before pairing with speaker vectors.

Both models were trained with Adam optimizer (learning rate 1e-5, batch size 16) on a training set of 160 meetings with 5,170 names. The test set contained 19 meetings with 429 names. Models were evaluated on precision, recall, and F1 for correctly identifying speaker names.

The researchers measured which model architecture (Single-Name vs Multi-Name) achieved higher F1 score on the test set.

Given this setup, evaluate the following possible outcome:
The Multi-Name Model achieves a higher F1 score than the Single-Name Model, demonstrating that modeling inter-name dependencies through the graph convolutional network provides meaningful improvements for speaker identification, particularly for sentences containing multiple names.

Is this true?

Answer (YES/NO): NO